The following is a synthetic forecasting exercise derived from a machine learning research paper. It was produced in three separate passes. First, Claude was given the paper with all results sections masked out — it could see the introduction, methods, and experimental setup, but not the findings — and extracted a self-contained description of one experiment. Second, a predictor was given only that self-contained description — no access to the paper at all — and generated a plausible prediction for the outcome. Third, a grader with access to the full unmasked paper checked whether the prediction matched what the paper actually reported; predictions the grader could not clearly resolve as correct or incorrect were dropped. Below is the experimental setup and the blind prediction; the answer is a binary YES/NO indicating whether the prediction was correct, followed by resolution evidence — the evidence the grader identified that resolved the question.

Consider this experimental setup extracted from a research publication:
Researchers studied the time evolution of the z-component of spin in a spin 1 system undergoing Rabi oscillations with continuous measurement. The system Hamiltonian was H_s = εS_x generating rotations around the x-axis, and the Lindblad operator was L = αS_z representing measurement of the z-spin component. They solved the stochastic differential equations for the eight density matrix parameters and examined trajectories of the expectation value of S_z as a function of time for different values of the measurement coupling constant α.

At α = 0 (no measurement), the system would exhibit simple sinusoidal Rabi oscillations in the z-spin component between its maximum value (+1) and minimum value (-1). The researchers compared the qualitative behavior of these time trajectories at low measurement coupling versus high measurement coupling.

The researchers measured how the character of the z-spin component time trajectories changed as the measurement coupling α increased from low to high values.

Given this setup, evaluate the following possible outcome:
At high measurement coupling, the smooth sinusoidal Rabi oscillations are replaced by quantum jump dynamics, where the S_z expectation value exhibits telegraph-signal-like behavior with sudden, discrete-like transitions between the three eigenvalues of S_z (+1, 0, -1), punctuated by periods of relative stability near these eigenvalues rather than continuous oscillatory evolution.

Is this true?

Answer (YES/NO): YES